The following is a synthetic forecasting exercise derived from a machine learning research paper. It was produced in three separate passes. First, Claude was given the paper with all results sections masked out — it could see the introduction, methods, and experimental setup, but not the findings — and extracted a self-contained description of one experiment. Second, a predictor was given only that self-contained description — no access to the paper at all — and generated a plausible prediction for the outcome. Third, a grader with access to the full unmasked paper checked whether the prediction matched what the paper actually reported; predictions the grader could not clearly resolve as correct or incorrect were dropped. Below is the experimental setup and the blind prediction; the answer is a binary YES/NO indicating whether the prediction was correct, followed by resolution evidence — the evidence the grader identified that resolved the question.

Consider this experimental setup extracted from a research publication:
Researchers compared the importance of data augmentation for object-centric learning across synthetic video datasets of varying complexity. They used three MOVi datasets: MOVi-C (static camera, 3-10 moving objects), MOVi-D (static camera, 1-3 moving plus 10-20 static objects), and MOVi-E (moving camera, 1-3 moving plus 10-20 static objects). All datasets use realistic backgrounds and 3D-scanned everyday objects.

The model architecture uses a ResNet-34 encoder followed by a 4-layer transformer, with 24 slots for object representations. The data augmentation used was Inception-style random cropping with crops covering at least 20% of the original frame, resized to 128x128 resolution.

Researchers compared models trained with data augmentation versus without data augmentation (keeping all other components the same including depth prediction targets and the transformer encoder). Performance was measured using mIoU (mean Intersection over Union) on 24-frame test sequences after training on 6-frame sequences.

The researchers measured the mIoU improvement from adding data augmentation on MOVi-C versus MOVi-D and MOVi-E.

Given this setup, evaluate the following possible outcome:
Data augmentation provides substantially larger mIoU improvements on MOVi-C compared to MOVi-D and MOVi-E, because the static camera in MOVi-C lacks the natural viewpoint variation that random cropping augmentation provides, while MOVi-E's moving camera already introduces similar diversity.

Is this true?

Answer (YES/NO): NO